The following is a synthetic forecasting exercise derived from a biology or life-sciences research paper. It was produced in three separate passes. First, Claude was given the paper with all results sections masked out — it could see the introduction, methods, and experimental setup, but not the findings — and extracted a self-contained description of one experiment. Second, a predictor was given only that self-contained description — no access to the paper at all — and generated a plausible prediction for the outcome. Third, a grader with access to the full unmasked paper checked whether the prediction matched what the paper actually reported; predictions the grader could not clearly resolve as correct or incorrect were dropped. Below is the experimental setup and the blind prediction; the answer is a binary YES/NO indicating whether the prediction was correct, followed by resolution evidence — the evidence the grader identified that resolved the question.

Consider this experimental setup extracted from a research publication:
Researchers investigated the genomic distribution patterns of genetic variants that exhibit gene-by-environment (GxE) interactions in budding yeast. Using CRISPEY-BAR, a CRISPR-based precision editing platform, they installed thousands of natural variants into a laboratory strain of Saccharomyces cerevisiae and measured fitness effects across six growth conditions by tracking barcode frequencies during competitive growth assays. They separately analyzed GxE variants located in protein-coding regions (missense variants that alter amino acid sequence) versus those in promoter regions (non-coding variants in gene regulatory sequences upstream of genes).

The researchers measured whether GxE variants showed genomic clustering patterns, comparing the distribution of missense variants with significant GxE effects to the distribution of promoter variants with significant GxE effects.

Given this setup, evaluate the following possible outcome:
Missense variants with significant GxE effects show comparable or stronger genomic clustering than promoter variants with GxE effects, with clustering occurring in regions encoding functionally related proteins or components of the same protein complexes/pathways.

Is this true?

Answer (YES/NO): NO